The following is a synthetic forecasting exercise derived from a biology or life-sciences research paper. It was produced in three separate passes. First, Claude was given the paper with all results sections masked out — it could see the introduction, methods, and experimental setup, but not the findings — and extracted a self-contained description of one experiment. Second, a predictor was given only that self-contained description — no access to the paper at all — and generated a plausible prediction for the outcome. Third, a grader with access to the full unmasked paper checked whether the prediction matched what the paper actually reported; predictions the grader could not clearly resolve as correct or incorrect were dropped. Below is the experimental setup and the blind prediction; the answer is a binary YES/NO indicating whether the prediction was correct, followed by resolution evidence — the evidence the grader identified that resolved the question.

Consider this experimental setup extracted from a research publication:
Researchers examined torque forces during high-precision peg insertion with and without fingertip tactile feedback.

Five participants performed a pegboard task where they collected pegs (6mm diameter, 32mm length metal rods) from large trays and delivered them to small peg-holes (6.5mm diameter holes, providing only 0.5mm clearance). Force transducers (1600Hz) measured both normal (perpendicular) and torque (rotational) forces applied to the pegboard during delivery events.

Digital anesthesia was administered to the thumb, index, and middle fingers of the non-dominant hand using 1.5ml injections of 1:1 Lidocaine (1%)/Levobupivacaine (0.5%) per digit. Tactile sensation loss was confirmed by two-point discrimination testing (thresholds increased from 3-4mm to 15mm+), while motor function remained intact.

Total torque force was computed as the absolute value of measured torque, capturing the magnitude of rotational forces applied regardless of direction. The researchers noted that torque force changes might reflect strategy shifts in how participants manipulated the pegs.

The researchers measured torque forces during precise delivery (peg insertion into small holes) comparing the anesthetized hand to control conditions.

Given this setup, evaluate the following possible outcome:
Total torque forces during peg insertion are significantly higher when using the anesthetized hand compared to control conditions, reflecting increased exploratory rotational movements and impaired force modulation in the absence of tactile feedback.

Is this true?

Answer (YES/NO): NO